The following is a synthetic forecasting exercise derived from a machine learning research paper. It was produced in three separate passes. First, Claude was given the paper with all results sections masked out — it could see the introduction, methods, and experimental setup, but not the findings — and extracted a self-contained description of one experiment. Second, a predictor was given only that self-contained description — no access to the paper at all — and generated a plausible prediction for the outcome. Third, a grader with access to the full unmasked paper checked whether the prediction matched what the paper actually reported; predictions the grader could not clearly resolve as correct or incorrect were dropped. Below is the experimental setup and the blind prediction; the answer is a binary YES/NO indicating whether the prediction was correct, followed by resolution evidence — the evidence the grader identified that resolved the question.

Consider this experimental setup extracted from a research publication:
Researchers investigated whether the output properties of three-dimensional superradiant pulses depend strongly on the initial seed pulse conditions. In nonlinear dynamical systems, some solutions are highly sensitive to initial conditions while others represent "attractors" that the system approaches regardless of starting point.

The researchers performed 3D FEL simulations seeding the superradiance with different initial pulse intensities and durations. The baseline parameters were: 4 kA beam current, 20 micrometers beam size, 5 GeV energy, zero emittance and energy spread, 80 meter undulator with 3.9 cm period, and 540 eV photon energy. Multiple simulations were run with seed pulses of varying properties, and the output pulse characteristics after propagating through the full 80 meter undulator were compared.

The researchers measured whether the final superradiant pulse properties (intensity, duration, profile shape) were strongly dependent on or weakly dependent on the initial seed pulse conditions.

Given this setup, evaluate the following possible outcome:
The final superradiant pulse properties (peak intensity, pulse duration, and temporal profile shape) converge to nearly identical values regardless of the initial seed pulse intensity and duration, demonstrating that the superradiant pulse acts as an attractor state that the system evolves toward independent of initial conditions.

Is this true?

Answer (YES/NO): YES